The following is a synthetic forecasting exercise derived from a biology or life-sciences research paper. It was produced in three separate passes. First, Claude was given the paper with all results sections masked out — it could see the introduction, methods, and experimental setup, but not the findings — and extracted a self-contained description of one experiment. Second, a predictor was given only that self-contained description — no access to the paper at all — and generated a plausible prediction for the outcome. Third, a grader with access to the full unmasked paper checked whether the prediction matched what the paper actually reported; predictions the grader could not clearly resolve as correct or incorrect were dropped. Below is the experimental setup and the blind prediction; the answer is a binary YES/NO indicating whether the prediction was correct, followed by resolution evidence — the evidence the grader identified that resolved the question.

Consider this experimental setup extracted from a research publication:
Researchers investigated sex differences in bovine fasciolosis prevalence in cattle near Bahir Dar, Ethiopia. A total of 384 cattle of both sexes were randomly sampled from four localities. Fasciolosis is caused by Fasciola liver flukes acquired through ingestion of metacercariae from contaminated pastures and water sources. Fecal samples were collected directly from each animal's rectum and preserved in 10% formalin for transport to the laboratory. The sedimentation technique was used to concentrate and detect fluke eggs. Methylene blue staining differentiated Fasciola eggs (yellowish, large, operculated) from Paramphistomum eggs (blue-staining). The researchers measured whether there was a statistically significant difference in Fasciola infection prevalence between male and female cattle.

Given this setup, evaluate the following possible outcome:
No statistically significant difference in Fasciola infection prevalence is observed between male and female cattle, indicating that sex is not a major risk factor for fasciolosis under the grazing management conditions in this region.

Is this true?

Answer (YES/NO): YES